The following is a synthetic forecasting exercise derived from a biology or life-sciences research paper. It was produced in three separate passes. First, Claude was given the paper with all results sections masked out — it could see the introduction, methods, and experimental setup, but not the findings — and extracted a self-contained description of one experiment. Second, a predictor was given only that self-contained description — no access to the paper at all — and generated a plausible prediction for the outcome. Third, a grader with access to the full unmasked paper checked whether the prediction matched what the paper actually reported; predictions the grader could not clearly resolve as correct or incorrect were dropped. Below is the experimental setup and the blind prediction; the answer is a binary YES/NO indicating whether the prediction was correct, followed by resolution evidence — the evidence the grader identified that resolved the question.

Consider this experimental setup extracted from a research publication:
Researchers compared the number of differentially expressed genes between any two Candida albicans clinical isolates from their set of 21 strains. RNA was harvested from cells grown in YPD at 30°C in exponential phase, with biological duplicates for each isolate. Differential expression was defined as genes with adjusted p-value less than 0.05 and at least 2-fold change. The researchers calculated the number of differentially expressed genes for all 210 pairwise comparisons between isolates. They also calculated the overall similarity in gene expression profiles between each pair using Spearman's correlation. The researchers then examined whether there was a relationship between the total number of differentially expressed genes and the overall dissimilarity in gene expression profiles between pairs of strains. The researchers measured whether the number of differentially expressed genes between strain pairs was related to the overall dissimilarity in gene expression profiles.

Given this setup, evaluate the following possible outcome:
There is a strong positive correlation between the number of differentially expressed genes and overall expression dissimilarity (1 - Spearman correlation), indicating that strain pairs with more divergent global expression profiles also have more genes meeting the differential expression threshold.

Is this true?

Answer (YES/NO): YES